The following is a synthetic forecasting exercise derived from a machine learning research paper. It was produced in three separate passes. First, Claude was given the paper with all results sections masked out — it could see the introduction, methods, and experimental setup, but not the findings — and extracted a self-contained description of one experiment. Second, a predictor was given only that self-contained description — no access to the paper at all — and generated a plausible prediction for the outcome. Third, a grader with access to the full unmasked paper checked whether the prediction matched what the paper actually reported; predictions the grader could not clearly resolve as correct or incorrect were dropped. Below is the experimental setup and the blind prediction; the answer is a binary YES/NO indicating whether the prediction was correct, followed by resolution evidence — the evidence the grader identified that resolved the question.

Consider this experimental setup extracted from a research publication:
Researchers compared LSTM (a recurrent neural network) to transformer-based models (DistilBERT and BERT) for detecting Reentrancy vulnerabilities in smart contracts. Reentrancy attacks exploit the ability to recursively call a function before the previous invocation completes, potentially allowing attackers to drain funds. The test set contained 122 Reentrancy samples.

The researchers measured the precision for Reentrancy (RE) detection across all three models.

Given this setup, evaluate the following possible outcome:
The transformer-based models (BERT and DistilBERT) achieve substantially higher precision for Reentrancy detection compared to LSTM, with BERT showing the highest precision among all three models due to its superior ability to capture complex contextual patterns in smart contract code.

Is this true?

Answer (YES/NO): NO